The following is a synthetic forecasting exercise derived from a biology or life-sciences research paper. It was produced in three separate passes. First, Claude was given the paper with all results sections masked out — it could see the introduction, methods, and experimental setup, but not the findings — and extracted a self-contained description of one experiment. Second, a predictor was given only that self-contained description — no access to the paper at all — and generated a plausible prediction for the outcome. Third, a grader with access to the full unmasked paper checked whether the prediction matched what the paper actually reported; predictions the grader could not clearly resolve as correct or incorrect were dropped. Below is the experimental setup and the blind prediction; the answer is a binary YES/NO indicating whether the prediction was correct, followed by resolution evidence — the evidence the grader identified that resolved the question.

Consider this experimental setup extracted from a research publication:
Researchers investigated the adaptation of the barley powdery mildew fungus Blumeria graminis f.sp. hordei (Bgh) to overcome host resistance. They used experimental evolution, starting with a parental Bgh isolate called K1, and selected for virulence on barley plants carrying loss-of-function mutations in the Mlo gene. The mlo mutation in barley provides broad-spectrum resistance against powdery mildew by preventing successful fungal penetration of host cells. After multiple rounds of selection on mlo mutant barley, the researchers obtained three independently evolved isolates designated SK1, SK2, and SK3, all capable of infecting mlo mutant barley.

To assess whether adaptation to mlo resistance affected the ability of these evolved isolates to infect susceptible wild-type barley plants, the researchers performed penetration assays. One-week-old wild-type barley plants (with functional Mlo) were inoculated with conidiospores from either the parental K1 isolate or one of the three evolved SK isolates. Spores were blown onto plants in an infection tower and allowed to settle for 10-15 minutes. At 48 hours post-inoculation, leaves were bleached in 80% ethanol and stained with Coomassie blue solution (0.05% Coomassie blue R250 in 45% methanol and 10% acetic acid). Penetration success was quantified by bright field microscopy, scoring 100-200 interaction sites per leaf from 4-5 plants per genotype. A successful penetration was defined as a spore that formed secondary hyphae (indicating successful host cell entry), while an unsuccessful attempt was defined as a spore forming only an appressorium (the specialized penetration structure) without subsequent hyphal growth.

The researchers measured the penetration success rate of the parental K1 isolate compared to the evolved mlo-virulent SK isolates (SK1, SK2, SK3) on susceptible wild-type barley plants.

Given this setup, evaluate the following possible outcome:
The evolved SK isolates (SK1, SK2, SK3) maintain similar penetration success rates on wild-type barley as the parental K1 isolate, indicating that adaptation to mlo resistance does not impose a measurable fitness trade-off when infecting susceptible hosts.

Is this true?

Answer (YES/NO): NO